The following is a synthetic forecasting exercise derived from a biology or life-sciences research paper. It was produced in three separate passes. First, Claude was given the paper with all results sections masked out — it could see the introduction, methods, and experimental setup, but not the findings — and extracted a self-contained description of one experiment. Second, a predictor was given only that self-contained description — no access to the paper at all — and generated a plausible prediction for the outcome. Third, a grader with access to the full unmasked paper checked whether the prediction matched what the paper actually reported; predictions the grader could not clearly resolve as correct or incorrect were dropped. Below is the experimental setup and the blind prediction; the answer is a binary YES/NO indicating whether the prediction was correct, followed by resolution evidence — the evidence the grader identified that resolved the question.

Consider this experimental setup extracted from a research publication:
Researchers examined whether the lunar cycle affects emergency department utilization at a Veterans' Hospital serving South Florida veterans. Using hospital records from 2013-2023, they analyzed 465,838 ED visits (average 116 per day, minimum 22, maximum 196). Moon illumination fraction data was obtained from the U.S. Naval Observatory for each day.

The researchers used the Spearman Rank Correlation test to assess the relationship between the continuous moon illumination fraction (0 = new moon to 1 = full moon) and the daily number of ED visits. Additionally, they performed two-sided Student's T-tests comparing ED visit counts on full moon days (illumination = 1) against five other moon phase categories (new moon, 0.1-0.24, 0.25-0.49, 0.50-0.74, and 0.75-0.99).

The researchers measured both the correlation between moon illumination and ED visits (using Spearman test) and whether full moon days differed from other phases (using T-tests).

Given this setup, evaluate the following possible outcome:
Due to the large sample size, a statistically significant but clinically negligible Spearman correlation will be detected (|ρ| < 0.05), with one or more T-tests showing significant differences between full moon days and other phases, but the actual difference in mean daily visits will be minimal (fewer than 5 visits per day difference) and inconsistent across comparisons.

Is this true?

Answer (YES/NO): NO